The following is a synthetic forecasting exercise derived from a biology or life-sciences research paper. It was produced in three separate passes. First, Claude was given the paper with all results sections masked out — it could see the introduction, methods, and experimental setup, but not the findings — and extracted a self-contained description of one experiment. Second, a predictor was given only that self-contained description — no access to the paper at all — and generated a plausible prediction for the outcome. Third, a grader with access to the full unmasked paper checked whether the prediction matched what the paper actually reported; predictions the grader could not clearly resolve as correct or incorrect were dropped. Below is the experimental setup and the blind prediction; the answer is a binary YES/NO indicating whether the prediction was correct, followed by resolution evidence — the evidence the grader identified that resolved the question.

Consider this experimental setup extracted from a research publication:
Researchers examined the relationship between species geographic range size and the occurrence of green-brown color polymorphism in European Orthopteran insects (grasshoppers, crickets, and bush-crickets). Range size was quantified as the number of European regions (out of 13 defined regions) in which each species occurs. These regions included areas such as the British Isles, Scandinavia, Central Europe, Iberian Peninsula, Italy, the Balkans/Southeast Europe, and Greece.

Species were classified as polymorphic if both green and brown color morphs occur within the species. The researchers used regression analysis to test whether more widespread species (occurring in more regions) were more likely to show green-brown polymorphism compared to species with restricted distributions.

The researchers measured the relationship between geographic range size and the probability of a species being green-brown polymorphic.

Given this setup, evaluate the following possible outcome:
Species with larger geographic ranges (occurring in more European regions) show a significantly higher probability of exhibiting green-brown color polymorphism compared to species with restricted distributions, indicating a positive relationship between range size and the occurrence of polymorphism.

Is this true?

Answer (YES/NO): YES